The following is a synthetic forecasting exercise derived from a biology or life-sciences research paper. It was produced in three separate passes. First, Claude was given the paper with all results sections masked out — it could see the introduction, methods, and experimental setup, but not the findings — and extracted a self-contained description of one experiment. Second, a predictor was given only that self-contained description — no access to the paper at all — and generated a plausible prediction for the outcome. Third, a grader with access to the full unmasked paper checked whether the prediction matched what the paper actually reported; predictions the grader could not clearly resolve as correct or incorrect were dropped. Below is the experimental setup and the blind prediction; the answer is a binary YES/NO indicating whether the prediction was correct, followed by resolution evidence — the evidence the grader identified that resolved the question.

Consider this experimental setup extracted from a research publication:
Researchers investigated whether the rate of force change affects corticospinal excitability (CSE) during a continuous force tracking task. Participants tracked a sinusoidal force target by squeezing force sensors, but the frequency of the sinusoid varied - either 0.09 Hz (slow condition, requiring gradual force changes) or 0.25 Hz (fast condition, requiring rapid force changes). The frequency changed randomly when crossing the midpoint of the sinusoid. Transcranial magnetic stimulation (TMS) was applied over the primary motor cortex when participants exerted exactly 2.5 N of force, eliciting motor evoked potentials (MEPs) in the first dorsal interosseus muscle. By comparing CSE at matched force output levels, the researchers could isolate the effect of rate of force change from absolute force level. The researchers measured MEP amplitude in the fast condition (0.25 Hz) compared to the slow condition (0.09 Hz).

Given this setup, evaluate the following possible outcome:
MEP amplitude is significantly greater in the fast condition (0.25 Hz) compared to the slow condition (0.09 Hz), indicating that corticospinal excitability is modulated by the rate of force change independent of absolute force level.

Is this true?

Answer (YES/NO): YES